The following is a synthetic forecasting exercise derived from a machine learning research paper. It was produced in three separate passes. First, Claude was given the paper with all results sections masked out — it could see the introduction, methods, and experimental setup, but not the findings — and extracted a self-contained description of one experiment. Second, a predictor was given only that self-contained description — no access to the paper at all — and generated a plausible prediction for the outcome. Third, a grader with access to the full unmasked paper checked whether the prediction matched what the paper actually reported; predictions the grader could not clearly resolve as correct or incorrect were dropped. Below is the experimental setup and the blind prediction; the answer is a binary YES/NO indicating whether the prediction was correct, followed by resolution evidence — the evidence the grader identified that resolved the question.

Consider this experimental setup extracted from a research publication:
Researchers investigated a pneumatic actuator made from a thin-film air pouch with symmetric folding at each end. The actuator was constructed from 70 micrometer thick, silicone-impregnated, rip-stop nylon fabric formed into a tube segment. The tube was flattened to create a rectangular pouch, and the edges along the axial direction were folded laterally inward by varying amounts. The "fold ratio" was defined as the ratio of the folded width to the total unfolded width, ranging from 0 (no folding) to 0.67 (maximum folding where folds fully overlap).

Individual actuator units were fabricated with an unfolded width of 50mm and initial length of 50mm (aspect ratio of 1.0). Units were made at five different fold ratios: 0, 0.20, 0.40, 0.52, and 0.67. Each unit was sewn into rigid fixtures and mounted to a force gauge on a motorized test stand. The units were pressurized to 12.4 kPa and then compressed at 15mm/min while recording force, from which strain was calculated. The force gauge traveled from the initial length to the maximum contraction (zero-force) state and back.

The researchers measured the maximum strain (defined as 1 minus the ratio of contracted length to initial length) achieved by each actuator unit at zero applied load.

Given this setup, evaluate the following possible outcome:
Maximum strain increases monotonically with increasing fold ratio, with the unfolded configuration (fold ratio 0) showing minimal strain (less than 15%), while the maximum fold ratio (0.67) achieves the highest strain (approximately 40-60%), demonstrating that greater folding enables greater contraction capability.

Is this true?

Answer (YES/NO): NO